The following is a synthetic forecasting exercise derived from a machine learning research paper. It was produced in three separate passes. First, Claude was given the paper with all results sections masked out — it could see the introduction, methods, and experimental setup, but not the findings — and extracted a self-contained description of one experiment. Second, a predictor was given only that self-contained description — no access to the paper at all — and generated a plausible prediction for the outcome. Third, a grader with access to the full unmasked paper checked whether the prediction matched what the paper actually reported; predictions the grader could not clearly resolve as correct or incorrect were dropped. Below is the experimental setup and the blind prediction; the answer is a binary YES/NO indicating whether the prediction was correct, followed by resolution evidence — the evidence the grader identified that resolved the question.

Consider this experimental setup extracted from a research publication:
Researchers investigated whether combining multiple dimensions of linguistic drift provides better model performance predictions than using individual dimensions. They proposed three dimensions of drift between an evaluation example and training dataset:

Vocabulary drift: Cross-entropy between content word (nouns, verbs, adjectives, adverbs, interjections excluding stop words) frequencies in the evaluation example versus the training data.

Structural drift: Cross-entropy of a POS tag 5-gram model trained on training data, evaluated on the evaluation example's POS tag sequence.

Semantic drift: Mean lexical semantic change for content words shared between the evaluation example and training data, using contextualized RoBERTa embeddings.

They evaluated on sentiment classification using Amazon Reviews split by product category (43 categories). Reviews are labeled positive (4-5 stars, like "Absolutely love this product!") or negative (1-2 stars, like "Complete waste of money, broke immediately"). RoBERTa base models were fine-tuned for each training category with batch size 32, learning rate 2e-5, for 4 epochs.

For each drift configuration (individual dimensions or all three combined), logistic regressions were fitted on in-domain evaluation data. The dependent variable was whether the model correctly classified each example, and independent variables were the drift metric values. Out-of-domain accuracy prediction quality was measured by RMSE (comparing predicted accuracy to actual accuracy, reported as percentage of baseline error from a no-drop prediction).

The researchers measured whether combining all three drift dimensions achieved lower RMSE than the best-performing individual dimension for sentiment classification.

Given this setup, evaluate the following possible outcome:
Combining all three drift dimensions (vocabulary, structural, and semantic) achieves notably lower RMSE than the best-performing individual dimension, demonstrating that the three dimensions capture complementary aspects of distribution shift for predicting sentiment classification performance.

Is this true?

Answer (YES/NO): NO